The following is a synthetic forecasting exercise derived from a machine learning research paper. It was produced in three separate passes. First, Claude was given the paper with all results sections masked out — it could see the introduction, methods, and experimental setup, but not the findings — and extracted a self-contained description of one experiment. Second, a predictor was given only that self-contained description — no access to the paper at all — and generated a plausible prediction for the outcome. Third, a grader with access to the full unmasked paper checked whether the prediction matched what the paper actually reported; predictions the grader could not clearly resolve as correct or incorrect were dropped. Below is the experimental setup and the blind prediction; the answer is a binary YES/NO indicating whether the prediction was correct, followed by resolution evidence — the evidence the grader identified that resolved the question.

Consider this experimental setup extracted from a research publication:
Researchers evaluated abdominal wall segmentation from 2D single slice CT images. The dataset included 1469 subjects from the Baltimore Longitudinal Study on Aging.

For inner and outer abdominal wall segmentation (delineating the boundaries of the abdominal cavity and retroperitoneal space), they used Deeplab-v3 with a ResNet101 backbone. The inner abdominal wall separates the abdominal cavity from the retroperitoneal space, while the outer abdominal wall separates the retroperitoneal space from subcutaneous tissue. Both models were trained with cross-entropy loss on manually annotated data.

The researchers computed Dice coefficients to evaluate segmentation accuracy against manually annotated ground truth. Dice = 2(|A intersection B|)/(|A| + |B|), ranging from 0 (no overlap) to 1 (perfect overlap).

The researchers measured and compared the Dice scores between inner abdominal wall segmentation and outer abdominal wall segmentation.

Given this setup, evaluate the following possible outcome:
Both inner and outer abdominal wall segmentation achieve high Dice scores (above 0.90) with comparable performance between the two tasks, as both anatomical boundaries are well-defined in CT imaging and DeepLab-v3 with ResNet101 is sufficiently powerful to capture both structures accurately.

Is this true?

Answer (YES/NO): YES